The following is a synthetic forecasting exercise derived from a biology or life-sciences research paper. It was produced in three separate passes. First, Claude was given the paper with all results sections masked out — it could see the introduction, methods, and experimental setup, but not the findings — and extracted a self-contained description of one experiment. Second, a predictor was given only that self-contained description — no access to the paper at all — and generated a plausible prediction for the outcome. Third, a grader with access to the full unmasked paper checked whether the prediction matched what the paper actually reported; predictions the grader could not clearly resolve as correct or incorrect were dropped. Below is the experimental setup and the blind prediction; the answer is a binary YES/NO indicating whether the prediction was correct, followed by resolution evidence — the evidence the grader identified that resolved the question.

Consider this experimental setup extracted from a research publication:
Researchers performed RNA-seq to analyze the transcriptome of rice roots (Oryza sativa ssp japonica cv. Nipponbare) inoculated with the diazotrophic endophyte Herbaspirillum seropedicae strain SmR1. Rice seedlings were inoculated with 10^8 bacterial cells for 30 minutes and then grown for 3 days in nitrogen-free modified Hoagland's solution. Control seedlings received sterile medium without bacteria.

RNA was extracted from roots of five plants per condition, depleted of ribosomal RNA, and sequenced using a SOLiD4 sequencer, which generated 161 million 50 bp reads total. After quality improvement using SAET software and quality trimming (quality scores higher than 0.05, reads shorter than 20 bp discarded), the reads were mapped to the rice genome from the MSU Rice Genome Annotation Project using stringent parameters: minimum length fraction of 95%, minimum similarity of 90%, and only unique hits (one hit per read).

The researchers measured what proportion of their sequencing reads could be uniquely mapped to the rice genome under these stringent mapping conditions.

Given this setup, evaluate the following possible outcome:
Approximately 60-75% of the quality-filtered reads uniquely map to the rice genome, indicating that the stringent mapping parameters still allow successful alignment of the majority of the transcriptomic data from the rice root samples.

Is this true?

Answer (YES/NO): YES